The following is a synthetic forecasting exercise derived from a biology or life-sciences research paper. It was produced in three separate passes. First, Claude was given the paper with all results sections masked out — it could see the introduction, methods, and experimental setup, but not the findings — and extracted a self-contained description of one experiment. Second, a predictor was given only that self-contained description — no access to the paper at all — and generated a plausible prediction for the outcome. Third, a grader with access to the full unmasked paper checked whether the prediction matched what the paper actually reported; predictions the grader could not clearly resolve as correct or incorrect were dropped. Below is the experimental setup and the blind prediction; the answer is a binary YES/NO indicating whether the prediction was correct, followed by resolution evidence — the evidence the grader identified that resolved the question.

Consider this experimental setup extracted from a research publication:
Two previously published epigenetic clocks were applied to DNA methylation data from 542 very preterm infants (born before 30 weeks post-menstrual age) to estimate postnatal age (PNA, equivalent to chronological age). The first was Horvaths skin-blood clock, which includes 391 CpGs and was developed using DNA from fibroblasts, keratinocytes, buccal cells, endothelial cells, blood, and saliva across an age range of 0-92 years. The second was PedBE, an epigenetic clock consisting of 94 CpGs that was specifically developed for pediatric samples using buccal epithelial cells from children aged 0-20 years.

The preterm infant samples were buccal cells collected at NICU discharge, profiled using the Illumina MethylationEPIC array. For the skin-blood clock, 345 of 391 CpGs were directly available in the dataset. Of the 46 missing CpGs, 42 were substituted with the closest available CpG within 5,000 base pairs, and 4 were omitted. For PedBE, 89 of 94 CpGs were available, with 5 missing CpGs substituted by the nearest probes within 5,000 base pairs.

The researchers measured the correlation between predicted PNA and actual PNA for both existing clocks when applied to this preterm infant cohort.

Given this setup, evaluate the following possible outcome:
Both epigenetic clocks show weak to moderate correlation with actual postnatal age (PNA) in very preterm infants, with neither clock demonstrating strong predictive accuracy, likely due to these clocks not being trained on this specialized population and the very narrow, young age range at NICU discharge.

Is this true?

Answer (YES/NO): YES